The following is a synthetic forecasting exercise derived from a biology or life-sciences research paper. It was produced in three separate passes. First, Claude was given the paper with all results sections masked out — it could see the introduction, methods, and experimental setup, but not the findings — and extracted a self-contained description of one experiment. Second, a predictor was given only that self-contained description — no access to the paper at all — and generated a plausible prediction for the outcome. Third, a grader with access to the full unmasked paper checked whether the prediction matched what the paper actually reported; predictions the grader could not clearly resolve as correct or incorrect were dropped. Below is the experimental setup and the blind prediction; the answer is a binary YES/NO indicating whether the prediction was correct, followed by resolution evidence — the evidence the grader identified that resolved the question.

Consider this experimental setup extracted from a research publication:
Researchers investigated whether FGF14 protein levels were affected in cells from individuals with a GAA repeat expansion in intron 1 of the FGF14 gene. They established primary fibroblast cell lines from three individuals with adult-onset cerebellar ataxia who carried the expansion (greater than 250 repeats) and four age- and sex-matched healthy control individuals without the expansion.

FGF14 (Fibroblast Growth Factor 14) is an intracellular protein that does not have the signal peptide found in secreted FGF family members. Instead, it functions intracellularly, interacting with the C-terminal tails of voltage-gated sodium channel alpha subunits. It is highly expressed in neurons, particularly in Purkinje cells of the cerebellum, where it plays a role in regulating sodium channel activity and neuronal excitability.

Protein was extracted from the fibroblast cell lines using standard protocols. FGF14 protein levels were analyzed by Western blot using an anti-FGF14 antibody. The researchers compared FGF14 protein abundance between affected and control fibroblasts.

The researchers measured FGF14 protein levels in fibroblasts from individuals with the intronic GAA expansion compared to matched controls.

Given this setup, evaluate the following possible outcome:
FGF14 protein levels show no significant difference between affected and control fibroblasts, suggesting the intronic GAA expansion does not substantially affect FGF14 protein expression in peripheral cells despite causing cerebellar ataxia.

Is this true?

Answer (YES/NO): NO